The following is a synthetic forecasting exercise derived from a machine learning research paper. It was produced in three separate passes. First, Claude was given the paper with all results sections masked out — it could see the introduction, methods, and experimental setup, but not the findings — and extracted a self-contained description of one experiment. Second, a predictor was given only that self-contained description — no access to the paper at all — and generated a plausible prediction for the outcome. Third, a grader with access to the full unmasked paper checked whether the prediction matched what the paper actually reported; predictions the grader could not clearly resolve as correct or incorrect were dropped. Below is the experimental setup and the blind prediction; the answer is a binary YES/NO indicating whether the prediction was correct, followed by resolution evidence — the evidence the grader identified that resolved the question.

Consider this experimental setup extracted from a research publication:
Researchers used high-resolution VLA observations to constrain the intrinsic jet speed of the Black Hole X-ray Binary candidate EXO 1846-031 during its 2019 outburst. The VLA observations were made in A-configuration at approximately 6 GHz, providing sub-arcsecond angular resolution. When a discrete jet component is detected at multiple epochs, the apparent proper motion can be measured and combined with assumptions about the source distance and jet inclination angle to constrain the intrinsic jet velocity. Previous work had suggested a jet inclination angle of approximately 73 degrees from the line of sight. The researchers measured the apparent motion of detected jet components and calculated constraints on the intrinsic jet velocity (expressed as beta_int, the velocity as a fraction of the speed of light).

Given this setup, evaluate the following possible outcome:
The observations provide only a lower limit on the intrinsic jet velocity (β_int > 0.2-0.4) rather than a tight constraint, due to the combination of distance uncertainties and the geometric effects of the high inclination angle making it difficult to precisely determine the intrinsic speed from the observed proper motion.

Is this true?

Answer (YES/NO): NO